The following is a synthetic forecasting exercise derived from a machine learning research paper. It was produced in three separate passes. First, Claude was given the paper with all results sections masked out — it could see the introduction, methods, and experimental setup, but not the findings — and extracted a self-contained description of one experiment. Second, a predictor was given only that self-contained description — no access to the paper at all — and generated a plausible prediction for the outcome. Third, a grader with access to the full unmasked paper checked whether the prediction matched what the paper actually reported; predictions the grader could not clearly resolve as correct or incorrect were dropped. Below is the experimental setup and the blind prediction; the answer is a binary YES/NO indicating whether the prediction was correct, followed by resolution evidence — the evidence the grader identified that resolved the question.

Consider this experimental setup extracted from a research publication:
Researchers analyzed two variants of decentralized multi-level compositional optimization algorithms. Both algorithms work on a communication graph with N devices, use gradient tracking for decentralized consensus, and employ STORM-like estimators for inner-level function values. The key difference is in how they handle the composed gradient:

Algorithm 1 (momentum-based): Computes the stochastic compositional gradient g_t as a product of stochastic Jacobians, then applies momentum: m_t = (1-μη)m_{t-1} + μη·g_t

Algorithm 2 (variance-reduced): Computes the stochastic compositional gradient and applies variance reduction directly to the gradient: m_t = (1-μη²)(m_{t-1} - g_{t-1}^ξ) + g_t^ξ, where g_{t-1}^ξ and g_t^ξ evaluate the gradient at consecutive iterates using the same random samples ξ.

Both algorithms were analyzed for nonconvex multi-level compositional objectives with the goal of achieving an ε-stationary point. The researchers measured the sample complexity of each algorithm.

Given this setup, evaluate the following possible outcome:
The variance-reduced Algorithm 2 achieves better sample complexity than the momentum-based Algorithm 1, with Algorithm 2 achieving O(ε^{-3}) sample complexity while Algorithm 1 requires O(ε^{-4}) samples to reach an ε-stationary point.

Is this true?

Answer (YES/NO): YES